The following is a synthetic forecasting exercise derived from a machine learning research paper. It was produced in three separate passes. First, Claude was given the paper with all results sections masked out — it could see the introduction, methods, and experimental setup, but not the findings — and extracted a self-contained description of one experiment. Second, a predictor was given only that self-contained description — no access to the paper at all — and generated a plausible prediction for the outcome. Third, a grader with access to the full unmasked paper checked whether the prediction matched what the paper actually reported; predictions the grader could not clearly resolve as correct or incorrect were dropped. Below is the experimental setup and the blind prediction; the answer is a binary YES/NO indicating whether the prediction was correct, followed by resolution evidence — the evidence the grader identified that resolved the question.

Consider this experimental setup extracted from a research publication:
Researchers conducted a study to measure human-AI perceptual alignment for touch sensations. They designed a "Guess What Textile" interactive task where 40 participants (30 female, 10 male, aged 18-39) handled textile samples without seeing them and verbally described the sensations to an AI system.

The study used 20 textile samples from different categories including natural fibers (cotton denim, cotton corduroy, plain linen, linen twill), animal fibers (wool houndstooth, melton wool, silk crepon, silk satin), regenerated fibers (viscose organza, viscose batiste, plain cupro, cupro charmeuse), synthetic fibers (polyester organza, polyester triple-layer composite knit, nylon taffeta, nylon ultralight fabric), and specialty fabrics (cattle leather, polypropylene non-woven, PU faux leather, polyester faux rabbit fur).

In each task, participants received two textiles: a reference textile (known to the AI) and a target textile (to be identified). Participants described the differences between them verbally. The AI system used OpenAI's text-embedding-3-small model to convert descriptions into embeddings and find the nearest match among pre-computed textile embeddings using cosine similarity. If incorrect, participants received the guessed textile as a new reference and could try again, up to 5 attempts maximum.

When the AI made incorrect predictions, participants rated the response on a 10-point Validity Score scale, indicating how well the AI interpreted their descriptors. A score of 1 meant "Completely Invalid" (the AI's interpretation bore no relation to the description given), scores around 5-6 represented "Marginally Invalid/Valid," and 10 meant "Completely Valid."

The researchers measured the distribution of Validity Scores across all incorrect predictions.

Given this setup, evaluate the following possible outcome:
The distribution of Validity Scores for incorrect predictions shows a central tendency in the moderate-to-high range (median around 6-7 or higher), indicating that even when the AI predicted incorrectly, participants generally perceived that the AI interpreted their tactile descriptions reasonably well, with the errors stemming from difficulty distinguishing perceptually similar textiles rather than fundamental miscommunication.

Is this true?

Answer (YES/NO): NO